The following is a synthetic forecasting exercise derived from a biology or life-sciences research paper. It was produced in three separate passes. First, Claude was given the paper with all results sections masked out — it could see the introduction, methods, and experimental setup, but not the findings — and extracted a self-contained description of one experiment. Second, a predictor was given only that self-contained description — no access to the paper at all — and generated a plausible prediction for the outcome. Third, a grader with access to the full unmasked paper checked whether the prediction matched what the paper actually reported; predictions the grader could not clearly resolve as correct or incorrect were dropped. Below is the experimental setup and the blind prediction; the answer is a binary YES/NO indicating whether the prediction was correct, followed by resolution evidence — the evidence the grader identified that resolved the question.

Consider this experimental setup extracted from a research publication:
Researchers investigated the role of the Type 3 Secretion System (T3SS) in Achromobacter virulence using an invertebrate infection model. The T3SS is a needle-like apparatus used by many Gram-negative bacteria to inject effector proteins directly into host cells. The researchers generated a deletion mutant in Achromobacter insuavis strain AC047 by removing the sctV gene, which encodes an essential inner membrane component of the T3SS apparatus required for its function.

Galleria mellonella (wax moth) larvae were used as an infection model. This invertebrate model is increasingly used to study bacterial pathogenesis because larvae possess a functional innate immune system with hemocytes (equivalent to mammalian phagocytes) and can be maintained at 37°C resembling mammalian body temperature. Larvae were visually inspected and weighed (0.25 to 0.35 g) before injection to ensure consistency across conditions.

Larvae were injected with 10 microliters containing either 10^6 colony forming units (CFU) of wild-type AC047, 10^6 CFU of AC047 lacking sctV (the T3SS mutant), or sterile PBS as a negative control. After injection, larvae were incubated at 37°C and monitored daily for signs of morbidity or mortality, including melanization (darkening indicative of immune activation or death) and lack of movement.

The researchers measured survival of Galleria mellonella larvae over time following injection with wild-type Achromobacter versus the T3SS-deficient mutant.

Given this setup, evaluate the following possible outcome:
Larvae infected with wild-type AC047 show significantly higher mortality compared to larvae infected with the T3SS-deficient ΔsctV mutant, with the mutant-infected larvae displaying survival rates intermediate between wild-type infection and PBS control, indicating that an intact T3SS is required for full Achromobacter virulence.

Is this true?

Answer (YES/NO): NO